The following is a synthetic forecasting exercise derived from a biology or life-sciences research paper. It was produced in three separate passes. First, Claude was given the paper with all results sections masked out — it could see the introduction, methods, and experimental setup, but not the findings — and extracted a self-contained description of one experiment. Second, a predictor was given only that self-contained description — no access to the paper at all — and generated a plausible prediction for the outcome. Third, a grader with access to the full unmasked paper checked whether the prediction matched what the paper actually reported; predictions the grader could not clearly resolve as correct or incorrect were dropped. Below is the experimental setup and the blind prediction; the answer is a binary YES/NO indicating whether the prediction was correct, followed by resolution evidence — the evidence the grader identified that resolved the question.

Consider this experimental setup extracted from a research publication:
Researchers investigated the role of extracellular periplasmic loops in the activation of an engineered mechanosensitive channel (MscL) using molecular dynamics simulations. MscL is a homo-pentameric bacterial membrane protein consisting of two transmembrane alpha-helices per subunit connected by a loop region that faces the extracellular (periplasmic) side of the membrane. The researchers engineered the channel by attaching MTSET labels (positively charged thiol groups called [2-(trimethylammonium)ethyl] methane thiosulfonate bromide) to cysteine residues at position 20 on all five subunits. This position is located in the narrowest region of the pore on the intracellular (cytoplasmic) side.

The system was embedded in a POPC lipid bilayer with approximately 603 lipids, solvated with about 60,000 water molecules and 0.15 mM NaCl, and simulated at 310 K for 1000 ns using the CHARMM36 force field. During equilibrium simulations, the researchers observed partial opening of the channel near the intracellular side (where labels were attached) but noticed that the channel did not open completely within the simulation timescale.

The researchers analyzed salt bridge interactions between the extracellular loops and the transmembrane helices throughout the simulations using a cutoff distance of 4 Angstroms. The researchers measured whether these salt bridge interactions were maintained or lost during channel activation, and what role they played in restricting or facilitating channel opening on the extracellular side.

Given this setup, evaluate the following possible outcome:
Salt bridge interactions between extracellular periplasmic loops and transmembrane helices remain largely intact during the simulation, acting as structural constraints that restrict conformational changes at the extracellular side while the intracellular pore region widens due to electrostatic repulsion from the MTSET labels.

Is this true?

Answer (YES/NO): NO